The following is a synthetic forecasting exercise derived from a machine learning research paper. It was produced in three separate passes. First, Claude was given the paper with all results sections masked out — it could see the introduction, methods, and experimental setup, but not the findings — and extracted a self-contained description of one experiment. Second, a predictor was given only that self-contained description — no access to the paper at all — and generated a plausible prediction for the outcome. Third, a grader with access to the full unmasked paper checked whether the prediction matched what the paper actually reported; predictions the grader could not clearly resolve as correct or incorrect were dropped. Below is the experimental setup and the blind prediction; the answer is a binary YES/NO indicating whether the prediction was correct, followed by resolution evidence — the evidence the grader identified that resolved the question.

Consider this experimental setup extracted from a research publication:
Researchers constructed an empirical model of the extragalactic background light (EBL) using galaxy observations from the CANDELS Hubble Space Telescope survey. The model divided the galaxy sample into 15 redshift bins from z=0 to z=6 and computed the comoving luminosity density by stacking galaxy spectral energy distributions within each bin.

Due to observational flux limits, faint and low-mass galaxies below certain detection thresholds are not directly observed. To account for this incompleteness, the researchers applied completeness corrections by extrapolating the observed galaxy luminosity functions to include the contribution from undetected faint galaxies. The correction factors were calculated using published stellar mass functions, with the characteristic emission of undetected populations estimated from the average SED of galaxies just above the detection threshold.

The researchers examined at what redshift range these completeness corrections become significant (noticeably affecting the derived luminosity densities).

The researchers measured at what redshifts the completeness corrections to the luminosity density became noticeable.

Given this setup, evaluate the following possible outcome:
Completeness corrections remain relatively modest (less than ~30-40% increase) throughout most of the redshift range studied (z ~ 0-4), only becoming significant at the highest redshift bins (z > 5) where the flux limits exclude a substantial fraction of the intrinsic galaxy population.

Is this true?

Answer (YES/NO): NO